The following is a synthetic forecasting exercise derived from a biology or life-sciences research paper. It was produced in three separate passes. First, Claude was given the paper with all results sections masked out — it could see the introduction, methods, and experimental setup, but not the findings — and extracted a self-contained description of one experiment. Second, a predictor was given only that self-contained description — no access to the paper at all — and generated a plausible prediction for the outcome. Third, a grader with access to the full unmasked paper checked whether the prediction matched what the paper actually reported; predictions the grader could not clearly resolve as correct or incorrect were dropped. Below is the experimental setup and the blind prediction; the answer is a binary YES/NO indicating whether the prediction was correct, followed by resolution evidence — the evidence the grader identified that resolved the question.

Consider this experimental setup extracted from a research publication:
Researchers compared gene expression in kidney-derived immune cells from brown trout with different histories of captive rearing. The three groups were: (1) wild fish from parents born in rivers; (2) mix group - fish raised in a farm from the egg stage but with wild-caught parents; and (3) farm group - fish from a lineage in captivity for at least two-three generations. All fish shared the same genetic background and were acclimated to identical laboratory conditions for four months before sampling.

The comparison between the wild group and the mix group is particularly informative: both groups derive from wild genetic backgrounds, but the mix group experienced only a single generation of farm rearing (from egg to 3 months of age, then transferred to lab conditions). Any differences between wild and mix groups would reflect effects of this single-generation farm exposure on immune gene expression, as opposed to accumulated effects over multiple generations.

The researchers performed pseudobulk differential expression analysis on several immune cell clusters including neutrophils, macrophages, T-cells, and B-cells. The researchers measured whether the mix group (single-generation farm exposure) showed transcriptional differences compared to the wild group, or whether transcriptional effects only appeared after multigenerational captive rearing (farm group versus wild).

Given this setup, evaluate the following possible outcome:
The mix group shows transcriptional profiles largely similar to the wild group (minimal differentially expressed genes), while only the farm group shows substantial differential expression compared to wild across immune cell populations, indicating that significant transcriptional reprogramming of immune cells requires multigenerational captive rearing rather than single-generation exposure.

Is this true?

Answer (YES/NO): NO